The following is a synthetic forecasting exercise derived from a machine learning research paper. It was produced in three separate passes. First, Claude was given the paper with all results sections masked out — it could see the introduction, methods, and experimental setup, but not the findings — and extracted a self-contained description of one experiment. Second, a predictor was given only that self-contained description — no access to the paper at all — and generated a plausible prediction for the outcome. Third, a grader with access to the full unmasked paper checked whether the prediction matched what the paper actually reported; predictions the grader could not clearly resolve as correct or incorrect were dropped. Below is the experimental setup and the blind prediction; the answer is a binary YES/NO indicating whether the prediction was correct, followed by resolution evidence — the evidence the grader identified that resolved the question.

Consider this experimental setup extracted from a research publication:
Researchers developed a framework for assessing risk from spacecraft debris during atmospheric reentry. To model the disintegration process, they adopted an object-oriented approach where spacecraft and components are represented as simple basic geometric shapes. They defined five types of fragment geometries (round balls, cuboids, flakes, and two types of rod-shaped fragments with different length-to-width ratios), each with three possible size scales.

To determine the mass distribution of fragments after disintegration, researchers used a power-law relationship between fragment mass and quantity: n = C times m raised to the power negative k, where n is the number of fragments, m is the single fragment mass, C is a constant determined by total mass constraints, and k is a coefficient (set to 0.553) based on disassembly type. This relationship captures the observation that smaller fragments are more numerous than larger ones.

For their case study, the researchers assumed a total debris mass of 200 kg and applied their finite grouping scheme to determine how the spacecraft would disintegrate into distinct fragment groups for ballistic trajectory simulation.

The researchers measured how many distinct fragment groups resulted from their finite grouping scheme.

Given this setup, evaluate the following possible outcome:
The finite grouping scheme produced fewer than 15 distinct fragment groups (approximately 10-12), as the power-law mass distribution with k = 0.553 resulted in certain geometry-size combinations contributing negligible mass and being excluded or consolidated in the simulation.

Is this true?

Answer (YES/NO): NO